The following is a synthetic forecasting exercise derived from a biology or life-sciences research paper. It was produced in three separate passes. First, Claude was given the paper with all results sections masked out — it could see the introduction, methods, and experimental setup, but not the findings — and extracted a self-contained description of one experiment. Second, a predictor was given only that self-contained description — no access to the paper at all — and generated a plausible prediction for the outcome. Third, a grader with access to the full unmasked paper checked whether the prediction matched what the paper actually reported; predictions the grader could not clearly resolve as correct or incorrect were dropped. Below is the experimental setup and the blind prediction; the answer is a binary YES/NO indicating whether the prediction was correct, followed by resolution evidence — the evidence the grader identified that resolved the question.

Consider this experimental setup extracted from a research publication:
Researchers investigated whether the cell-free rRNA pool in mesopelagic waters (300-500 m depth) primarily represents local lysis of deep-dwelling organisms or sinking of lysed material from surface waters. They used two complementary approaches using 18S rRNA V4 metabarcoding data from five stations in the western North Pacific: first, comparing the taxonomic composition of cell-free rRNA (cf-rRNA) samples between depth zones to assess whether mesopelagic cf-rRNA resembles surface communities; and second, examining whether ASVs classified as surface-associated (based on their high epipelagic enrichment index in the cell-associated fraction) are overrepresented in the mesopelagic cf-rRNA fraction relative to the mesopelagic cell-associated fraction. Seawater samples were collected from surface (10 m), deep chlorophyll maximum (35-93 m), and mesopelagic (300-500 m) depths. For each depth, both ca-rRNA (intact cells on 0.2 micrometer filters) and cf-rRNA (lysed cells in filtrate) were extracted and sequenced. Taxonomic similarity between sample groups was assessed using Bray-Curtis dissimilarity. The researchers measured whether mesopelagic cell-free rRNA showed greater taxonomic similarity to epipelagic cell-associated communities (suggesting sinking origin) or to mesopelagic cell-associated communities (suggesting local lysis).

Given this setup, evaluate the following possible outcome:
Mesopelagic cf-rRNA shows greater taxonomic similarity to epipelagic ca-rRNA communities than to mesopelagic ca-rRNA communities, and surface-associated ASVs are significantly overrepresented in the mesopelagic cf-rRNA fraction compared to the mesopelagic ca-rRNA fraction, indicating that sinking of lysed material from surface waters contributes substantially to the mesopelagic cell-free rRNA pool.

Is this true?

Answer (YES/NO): NO